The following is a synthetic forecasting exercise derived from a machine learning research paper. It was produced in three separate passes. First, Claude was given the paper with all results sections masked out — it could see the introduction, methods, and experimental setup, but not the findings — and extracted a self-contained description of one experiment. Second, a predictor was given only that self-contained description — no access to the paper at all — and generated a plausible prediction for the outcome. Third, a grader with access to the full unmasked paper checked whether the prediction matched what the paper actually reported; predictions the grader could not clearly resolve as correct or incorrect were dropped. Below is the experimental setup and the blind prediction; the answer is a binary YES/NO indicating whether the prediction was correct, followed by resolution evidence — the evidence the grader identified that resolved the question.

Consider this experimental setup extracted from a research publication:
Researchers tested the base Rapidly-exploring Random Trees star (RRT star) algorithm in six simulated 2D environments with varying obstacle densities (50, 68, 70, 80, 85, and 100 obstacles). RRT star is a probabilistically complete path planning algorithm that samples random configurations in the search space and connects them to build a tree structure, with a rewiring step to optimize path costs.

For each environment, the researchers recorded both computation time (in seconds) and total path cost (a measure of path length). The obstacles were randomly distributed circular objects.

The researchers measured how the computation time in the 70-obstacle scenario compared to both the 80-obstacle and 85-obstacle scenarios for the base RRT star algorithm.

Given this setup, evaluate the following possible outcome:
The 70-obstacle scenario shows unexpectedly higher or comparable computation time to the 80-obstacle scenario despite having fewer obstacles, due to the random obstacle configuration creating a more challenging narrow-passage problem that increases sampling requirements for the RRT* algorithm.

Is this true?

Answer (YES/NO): YES